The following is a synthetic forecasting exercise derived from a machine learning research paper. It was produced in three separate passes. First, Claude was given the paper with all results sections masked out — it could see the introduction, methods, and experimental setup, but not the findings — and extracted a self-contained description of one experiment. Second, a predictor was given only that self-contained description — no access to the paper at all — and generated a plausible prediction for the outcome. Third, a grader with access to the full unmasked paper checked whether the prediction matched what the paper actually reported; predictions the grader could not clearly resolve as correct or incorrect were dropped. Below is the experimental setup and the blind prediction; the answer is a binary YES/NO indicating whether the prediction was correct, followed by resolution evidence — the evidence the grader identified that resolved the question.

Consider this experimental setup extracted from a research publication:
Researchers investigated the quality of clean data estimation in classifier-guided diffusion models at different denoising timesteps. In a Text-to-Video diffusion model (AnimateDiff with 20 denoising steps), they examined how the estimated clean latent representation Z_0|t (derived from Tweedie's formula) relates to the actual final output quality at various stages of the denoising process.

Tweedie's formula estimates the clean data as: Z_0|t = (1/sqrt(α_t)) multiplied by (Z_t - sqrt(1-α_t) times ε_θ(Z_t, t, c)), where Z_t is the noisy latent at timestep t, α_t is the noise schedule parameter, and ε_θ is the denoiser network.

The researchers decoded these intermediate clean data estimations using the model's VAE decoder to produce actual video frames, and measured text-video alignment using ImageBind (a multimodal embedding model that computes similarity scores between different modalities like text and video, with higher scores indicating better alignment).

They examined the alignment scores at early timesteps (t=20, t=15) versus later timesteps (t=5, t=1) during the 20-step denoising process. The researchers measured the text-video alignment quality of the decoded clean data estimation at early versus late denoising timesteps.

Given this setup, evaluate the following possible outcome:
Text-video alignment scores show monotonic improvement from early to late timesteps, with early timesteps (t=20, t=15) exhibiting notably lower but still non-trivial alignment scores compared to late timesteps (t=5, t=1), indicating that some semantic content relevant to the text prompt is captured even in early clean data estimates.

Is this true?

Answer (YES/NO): NO